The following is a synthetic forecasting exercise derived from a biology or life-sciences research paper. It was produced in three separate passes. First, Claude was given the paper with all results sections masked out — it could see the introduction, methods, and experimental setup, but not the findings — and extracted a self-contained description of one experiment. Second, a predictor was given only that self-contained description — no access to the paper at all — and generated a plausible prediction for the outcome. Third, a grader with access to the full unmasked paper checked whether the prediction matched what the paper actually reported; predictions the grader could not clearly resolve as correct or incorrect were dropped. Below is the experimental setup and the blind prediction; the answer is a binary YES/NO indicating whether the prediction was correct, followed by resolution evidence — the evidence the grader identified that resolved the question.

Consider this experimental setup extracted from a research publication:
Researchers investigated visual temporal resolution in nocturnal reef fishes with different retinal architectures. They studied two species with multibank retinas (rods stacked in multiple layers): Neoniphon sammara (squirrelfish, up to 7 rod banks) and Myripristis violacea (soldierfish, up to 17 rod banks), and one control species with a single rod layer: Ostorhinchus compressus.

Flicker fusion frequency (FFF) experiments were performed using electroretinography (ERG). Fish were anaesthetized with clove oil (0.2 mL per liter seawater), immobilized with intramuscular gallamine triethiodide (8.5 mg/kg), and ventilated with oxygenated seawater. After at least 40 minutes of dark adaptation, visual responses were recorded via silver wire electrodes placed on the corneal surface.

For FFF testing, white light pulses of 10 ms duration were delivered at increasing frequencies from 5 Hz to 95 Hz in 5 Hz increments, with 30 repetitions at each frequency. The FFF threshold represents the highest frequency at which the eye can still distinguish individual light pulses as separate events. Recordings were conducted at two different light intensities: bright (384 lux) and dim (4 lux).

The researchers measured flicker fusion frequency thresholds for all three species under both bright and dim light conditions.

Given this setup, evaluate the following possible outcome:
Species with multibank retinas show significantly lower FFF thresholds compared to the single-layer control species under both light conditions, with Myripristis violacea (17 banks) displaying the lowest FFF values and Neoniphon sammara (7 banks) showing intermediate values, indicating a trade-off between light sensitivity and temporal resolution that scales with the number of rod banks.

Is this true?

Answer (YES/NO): NO